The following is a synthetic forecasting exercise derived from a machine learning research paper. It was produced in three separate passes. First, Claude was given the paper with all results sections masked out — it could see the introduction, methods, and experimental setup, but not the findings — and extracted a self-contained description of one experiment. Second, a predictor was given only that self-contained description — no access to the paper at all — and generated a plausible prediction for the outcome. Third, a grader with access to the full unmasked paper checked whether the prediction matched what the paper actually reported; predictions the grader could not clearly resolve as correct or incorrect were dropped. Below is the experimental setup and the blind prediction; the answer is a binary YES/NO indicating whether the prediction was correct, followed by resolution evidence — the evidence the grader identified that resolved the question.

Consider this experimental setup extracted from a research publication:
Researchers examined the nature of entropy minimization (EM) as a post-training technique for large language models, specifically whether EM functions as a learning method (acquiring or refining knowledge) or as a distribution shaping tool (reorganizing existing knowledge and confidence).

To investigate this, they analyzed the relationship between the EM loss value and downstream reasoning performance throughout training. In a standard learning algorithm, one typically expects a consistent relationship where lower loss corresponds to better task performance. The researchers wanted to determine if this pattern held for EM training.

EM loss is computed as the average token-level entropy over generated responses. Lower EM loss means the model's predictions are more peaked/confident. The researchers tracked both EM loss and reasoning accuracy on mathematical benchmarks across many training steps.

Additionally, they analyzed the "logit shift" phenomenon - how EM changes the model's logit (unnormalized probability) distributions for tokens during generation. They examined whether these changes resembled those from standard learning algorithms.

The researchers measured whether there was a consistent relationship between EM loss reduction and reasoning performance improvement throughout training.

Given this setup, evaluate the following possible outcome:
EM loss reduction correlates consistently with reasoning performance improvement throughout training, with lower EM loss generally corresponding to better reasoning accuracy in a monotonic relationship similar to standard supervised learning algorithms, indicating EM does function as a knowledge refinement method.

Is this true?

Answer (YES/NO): NO